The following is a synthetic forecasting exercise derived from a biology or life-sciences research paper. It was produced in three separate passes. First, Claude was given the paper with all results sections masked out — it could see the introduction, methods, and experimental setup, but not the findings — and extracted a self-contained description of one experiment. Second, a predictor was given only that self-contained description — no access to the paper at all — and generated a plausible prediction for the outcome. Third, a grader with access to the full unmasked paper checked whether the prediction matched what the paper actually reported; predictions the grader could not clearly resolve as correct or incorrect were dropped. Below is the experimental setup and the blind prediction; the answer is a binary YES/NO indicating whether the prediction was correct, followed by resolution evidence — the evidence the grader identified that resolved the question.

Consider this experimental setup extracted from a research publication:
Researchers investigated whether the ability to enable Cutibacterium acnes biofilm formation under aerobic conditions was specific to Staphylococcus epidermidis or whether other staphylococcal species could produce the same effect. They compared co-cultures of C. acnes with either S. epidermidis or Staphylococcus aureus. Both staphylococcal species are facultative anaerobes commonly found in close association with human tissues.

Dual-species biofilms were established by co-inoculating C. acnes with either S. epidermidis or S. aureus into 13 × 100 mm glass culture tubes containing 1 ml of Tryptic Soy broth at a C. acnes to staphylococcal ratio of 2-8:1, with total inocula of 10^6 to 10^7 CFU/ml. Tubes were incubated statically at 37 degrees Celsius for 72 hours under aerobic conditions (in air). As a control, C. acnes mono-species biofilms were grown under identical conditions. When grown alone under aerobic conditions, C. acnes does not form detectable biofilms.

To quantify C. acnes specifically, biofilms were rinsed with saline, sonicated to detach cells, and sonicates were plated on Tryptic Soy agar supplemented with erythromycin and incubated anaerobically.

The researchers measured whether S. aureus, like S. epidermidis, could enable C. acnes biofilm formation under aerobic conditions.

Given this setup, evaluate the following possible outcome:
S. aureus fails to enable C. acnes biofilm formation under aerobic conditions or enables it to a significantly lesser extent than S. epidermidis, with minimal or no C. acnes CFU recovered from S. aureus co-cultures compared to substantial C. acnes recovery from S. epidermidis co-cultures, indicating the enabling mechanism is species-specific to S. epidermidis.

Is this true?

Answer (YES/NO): NO